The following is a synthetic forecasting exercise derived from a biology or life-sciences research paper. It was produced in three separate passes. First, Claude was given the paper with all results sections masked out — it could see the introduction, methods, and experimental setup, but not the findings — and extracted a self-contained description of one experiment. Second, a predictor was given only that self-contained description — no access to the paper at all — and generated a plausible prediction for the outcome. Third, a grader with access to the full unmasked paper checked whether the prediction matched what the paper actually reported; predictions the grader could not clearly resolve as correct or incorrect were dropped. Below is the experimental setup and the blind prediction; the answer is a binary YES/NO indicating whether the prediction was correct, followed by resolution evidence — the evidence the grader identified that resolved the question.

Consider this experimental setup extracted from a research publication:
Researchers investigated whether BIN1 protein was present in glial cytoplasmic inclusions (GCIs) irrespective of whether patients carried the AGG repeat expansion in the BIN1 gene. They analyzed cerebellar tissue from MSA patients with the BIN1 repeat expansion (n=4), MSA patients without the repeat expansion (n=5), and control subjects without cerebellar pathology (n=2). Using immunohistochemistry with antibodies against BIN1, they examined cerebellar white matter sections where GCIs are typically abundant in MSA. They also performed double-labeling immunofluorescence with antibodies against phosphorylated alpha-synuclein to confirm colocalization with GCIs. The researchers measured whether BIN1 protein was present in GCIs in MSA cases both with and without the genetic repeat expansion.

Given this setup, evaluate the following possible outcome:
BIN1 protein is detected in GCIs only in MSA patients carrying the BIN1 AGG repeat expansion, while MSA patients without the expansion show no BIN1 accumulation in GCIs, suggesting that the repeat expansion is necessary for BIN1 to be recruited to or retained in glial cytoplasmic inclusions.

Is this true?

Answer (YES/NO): NO